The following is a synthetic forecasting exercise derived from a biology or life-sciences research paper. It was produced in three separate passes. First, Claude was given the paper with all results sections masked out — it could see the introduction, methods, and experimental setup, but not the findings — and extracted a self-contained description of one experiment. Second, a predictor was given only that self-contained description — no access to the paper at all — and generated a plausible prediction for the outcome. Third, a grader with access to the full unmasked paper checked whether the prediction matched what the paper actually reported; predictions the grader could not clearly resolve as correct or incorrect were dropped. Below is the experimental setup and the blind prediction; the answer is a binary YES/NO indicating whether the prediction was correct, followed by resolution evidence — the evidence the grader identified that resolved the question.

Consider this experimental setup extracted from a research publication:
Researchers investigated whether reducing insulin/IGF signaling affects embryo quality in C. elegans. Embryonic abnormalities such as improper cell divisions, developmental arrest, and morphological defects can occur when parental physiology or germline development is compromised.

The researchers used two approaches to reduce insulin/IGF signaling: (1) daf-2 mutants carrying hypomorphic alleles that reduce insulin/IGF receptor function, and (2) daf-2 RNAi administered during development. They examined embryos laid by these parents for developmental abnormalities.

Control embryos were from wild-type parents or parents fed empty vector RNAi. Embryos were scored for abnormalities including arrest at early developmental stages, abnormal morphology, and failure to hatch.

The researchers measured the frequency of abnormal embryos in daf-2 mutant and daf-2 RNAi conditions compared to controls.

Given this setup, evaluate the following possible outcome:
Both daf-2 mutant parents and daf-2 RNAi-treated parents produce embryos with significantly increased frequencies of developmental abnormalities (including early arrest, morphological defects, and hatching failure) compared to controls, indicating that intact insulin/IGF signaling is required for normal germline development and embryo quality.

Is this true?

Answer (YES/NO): NO